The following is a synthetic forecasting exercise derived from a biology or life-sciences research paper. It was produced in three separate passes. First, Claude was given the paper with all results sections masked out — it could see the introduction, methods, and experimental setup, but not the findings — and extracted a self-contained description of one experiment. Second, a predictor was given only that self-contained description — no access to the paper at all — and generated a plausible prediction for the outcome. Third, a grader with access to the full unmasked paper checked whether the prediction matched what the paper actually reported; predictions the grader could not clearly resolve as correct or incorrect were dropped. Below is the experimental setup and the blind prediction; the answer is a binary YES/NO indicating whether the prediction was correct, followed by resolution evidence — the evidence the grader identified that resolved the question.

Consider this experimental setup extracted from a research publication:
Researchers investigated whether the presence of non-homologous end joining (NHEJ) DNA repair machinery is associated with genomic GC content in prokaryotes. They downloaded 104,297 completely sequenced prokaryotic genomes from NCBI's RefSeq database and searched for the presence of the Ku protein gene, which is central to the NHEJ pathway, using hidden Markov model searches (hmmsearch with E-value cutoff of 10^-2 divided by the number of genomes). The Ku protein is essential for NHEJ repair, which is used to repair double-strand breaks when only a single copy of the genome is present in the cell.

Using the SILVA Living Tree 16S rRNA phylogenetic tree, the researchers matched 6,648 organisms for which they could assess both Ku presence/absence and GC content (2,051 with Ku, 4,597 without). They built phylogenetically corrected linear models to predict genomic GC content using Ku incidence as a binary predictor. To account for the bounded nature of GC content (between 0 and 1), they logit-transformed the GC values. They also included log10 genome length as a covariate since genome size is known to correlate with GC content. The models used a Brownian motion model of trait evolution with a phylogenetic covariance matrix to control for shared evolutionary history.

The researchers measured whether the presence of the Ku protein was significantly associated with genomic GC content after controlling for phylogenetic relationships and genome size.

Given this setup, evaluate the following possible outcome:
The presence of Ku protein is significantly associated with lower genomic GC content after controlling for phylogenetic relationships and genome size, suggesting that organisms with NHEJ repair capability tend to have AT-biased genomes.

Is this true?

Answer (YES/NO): NO